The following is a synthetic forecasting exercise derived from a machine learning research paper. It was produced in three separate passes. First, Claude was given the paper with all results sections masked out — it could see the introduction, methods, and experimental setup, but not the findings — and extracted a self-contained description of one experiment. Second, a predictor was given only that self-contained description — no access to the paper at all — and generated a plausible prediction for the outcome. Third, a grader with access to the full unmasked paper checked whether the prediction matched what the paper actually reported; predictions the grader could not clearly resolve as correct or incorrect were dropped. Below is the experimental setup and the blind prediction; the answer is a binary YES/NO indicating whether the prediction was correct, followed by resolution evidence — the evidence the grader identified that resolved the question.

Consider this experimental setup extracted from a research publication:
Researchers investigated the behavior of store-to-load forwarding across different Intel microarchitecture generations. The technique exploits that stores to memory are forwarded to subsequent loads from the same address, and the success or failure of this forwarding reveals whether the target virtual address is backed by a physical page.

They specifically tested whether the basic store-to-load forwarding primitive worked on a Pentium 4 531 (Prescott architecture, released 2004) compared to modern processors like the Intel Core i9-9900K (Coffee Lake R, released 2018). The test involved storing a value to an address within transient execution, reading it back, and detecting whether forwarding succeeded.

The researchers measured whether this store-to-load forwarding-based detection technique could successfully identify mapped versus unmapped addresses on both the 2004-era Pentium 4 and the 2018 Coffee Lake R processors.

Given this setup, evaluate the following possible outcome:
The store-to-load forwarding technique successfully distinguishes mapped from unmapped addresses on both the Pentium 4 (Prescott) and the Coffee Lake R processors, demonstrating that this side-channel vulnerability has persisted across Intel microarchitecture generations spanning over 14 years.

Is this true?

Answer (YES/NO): YES